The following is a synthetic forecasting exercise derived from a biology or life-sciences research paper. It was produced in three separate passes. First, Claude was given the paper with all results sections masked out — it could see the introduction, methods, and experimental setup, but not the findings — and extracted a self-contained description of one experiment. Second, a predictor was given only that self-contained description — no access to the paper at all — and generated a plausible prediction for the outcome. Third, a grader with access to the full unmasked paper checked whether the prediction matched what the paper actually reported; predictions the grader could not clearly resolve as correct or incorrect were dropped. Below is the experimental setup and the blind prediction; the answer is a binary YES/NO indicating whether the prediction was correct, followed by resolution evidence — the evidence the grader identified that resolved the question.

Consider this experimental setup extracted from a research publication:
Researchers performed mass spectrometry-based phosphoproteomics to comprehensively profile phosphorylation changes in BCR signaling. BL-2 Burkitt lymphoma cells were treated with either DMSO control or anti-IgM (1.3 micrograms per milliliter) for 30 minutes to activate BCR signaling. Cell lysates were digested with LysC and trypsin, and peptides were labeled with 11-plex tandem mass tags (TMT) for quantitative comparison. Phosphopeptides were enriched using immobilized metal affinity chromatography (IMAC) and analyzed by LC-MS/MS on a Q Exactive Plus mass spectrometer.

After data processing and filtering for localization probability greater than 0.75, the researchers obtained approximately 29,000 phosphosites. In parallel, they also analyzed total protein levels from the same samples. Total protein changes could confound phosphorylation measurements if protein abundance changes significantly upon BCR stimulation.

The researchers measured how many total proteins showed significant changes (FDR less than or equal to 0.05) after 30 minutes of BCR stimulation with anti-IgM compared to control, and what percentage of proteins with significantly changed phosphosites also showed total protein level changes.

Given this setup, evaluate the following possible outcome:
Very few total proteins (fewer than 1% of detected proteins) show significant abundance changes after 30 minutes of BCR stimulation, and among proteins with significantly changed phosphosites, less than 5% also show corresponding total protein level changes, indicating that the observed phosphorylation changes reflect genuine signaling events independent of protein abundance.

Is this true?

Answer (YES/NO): YES